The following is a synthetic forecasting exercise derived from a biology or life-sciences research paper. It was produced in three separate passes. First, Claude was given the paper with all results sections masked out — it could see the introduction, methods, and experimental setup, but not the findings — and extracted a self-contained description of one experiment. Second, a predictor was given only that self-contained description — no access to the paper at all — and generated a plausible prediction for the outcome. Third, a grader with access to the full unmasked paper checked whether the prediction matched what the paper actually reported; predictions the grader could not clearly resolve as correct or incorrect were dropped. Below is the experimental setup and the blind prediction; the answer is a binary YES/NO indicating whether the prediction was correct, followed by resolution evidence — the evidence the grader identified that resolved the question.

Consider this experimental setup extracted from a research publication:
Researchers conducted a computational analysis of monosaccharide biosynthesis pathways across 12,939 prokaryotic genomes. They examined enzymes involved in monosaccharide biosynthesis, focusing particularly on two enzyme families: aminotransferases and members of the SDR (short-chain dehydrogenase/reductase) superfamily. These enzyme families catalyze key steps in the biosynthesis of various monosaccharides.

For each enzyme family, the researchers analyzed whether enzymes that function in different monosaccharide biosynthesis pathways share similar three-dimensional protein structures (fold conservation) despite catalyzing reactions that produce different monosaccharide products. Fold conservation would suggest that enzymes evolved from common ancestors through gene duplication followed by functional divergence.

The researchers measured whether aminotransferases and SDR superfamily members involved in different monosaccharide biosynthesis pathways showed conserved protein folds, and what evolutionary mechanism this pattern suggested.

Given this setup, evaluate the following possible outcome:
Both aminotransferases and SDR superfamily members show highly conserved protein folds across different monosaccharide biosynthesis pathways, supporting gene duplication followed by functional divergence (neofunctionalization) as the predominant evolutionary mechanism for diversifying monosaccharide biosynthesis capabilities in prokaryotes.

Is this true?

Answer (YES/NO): NO